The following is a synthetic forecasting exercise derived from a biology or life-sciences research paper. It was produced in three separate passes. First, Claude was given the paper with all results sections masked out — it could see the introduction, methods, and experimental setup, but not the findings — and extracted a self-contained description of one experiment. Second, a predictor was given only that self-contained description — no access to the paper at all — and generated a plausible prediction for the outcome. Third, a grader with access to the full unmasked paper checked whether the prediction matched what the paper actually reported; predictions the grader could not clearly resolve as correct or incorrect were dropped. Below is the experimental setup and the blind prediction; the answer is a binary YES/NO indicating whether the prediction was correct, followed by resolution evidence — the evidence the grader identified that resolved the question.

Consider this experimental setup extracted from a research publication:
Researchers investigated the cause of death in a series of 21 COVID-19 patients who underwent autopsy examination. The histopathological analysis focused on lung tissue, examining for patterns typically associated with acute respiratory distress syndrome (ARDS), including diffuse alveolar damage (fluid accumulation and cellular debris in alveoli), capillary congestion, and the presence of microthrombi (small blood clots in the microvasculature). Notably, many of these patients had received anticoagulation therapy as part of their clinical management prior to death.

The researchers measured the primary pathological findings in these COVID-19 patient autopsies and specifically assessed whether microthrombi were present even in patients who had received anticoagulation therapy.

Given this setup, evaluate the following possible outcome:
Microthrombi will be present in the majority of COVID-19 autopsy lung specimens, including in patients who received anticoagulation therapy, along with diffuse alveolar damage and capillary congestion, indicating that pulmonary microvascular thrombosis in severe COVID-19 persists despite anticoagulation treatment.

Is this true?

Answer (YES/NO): YES